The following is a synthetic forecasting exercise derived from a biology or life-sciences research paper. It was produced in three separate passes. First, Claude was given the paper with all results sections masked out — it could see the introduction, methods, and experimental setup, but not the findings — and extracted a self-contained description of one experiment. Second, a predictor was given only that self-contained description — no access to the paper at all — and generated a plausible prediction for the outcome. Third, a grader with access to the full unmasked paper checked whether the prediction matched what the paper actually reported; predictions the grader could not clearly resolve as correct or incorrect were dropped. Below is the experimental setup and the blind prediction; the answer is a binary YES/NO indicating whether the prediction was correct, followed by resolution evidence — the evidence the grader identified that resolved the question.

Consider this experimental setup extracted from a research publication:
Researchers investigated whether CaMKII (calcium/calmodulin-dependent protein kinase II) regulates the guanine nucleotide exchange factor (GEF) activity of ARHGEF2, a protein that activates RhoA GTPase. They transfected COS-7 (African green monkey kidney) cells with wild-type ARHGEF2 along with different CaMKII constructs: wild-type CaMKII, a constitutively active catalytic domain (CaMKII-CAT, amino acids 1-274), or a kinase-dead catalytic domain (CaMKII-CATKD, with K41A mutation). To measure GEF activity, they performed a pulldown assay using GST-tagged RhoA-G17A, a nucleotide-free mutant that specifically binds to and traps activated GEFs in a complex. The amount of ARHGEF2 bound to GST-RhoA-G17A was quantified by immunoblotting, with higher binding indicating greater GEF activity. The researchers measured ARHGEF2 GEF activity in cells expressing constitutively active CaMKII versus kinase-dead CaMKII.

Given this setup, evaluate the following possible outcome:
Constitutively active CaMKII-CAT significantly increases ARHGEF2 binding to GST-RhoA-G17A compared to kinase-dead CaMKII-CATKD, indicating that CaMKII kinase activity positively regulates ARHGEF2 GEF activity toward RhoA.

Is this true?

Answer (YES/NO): YES